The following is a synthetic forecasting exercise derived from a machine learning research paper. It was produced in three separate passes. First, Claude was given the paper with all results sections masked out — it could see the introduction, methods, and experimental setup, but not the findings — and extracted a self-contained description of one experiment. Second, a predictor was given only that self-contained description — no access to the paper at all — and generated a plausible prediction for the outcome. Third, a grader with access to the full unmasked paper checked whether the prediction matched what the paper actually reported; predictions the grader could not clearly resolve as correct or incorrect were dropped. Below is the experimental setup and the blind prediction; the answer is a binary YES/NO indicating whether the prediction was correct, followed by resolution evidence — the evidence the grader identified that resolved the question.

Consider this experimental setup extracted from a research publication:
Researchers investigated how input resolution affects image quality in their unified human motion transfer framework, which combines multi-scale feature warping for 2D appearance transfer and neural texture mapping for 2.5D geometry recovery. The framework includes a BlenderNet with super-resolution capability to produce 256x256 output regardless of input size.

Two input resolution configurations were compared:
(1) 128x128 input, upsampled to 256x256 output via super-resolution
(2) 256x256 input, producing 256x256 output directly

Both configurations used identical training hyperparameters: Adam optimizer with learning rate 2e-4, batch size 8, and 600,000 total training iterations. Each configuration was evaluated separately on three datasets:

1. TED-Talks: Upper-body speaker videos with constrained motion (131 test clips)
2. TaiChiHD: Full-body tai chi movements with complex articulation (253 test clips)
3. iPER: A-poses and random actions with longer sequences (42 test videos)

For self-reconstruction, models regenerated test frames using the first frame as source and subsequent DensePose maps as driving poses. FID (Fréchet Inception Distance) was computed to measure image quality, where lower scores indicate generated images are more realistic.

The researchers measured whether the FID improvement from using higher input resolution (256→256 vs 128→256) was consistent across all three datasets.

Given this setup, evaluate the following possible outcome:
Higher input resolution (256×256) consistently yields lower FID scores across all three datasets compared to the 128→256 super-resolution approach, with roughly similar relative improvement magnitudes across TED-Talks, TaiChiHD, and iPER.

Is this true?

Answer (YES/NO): NO